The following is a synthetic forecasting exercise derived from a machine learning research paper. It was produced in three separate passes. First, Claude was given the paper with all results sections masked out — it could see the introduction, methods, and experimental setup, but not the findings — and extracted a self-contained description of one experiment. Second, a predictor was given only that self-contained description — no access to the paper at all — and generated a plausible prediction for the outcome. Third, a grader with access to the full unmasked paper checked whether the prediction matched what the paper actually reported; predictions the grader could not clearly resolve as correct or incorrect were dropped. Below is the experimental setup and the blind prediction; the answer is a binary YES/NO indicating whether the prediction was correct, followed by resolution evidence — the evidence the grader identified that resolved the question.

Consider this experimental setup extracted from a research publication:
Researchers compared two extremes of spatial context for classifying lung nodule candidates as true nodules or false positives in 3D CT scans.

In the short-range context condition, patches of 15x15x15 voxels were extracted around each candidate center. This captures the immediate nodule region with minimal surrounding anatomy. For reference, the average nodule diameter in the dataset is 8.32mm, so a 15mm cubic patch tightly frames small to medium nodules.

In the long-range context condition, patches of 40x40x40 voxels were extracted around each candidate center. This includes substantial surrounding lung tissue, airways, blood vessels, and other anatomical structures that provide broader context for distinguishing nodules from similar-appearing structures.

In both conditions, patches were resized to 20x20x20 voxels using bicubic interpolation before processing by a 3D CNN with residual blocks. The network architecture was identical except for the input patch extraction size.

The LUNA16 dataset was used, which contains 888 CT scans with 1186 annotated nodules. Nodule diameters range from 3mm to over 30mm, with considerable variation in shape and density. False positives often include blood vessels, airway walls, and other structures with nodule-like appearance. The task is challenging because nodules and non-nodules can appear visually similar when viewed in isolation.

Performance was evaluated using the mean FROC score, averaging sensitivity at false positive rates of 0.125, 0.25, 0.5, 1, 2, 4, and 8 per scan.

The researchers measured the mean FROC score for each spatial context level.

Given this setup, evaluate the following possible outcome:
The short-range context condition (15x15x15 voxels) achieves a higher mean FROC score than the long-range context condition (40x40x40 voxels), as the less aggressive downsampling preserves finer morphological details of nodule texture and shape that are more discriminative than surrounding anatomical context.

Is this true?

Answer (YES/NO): NO